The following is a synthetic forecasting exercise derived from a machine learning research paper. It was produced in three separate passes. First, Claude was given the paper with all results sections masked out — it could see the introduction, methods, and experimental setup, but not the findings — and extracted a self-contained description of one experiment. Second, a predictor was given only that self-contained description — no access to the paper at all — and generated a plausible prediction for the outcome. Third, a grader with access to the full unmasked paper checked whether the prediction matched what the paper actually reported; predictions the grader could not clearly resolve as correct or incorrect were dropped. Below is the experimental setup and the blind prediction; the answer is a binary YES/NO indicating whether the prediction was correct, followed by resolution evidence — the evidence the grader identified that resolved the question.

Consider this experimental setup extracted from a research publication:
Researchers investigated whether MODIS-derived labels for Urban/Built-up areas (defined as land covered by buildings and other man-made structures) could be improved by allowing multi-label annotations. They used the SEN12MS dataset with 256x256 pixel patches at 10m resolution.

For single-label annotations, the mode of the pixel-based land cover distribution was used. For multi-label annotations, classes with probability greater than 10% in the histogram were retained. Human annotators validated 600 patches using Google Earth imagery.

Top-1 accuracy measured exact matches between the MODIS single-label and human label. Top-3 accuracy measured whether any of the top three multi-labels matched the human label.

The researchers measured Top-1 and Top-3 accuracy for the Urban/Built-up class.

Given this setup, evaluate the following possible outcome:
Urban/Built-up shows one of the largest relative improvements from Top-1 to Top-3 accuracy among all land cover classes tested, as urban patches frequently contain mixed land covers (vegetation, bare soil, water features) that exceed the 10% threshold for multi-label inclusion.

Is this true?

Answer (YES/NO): NO